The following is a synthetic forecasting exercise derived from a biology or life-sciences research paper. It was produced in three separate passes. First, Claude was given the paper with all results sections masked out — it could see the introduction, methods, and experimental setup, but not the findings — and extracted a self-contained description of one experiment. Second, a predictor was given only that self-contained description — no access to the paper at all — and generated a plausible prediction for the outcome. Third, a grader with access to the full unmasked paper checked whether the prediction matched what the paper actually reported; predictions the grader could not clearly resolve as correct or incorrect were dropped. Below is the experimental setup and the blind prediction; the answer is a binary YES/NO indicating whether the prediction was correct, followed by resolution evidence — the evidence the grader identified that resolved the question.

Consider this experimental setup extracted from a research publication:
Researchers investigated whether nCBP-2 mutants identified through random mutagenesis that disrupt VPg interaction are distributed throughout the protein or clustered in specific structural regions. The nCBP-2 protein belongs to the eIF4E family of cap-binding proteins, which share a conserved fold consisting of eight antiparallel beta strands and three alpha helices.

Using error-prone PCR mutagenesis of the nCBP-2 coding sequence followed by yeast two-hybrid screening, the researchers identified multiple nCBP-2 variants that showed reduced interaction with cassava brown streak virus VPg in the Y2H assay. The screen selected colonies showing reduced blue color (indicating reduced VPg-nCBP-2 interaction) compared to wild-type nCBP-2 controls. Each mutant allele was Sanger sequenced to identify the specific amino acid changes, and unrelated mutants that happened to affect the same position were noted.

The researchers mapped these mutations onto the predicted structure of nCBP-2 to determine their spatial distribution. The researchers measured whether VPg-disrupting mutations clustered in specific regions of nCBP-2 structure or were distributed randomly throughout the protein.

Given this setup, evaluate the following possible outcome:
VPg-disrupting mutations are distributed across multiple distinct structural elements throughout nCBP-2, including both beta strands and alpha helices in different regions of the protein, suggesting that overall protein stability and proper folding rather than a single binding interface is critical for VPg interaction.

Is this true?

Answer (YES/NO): YES